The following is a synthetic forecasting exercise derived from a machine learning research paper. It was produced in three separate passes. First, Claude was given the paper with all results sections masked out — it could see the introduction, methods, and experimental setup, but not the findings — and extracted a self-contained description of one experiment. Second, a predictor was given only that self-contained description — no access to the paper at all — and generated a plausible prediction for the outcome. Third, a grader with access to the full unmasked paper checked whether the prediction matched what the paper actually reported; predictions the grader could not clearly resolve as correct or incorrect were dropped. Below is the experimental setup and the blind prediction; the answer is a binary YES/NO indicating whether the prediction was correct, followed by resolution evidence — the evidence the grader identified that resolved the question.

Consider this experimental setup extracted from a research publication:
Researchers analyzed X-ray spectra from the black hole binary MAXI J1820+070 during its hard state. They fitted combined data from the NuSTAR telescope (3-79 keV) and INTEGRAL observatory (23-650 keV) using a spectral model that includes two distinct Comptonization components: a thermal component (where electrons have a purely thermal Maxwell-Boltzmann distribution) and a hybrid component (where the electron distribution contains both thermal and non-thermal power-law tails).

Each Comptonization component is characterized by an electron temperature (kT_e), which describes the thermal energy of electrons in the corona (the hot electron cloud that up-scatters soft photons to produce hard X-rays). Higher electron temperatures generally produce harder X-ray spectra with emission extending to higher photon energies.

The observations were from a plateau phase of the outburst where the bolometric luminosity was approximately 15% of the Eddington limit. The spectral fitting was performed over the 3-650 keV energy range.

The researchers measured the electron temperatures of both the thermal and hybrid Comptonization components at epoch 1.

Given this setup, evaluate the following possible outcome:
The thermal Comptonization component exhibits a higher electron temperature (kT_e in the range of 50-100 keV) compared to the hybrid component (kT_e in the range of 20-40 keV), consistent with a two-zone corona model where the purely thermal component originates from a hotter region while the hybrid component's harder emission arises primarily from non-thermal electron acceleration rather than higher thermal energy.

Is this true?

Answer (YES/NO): NO